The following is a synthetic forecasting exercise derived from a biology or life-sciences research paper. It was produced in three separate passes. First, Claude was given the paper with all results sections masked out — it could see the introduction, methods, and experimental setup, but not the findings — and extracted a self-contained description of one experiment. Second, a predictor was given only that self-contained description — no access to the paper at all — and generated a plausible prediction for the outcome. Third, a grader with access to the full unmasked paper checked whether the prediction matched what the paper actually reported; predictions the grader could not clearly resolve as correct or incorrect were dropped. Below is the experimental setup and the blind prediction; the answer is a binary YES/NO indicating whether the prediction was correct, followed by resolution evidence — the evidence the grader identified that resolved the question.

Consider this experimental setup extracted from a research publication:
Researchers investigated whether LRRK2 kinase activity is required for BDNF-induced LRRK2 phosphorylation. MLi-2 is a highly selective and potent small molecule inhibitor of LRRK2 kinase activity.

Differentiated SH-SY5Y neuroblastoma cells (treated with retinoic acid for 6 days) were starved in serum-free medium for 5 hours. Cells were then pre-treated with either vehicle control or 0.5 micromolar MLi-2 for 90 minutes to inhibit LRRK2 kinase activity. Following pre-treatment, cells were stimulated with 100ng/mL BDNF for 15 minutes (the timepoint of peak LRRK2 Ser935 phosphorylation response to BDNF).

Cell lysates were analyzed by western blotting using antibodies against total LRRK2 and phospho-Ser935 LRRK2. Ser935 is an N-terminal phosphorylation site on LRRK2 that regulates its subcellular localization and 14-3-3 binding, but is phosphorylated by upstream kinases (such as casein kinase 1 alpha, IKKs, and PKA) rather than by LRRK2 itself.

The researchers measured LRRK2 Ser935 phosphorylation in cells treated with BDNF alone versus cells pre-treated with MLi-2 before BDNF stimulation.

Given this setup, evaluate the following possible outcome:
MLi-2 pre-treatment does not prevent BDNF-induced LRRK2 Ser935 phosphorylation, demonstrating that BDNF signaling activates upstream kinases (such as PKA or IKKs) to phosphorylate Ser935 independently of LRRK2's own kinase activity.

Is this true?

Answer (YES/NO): NO